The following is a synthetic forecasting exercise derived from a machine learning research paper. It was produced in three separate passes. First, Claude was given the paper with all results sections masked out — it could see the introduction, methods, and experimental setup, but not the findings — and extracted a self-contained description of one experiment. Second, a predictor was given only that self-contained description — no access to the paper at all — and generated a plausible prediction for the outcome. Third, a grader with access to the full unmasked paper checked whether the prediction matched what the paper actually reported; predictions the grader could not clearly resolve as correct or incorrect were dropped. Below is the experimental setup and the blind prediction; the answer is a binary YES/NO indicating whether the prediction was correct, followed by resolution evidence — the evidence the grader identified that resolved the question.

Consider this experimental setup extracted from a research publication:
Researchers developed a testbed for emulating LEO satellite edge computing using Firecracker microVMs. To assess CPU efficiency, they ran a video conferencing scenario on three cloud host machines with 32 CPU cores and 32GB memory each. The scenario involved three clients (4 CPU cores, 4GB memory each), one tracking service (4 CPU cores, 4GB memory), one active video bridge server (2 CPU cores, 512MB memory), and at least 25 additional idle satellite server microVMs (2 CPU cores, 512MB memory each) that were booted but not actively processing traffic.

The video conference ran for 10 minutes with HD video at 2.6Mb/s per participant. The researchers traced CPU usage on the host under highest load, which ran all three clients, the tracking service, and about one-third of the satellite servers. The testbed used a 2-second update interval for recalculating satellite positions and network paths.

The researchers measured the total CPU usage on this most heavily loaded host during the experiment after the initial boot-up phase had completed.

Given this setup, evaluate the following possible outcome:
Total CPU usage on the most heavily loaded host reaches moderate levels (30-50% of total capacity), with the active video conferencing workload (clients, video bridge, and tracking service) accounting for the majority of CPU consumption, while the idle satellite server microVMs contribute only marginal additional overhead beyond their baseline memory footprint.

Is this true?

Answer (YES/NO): NO